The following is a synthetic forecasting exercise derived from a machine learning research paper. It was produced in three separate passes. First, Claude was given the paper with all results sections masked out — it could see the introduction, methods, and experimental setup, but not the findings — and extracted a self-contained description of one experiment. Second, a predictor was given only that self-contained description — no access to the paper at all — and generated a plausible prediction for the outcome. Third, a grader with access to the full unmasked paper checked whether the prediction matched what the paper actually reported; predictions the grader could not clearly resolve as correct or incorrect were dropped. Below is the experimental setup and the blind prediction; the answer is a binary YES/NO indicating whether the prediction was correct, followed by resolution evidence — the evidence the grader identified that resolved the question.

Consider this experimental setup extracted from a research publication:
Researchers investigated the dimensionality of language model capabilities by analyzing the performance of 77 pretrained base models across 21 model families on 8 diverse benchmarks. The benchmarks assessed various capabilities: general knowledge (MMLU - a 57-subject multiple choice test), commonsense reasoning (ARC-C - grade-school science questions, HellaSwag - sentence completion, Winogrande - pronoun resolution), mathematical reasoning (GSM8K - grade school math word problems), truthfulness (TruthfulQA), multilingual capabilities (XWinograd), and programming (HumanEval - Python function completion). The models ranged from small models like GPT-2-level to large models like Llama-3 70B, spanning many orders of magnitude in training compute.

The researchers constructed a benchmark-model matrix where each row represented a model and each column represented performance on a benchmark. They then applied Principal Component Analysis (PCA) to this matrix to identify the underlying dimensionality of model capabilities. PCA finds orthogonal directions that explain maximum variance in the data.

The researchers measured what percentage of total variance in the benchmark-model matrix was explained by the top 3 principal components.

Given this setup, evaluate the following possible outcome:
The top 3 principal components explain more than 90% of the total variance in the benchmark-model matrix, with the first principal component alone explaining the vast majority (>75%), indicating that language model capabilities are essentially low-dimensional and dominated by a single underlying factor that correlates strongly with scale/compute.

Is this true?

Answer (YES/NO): YES